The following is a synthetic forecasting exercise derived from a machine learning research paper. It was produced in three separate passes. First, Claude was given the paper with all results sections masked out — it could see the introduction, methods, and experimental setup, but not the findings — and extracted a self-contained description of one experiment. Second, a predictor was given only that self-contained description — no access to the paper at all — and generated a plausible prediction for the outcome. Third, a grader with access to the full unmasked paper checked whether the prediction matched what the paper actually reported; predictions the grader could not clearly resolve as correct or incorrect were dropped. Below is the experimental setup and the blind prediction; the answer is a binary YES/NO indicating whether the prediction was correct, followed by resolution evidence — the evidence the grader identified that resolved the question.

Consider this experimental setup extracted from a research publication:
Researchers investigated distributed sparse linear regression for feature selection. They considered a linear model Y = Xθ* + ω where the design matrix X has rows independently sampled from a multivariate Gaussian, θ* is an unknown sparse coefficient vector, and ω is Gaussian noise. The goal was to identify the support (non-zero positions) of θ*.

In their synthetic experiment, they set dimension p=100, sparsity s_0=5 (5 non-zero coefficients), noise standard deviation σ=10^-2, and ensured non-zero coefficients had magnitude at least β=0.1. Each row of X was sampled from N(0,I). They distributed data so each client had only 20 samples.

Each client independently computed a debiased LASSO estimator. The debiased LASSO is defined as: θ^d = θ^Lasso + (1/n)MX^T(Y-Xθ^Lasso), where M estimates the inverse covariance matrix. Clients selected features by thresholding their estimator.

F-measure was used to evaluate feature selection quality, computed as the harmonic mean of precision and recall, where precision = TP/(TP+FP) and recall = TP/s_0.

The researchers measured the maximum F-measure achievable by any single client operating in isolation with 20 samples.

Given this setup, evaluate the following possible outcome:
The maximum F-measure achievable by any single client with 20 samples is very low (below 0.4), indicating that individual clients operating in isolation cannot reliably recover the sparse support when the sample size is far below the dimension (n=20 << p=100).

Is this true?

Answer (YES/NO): NO